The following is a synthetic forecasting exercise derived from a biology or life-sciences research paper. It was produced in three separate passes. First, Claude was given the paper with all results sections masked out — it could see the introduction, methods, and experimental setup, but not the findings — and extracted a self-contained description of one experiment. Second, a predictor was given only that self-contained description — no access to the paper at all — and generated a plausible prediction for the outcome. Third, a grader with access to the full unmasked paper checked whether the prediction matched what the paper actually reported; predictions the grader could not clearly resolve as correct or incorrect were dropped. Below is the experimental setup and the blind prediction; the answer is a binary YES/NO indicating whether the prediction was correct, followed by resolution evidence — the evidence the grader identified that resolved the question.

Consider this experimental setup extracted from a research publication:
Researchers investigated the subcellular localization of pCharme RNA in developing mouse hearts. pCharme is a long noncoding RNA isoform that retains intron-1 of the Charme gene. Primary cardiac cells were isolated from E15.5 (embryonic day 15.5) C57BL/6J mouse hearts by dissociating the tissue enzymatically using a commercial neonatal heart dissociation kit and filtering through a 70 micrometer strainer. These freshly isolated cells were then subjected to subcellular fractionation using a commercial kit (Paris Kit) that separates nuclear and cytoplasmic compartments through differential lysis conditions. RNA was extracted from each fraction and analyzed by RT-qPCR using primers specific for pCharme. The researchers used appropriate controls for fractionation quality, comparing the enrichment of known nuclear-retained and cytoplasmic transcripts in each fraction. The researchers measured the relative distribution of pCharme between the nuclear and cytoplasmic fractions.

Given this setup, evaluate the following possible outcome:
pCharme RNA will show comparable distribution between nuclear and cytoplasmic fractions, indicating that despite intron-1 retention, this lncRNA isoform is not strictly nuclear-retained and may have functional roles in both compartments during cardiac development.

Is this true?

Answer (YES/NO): NO